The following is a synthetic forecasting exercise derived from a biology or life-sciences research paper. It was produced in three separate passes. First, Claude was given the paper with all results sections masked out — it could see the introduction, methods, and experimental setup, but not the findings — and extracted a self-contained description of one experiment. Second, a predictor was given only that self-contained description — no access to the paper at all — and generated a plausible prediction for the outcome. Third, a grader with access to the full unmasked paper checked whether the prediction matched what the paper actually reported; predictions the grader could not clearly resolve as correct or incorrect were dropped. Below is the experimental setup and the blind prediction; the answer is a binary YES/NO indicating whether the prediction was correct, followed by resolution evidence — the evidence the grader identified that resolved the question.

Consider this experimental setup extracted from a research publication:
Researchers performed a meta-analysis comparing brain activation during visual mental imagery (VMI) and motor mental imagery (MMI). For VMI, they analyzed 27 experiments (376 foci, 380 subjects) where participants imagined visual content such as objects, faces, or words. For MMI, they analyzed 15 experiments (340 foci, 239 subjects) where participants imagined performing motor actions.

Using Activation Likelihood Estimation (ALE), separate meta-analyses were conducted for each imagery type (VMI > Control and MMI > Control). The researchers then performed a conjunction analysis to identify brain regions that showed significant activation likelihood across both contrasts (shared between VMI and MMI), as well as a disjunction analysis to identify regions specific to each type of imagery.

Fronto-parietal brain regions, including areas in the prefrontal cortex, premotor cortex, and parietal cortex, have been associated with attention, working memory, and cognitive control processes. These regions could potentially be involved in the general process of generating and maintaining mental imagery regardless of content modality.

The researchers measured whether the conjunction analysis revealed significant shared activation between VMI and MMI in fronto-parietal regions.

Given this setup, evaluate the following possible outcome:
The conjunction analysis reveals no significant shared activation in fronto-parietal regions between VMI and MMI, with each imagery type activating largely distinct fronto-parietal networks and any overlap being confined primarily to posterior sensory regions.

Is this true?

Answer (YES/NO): NO